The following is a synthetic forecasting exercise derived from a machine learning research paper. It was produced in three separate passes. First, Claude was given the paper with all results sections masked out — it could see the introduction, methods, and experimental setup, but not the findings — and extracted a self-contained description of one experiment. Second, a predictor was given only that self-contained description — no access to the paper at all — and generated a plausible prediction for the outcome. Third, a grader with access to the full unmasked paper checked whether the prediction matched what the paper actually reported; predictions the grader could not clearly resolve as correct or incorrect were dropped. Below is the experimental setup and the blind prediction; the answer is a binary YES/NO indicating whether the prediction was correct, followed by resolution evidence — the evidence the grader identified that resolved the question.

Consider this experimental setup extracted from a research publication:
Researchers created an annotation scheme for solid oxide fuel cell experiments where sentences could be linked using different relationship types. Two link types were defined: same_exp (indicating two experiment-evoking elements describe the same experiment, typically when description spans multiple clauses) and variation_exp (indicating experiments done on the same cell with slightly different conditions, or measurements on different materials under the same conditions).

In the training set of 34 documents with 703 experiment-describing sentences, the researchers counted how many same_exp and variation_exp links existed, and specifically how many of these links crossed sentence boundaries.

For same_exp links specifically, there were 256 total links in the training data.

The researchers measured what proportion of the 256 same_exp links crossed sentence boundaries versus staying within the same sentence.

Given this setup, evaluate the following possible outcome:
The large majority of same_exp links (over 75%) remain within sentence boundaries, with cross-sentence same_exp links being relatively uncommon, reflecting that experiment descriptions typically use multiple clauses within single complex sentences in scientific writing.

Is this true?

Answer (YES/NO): NO